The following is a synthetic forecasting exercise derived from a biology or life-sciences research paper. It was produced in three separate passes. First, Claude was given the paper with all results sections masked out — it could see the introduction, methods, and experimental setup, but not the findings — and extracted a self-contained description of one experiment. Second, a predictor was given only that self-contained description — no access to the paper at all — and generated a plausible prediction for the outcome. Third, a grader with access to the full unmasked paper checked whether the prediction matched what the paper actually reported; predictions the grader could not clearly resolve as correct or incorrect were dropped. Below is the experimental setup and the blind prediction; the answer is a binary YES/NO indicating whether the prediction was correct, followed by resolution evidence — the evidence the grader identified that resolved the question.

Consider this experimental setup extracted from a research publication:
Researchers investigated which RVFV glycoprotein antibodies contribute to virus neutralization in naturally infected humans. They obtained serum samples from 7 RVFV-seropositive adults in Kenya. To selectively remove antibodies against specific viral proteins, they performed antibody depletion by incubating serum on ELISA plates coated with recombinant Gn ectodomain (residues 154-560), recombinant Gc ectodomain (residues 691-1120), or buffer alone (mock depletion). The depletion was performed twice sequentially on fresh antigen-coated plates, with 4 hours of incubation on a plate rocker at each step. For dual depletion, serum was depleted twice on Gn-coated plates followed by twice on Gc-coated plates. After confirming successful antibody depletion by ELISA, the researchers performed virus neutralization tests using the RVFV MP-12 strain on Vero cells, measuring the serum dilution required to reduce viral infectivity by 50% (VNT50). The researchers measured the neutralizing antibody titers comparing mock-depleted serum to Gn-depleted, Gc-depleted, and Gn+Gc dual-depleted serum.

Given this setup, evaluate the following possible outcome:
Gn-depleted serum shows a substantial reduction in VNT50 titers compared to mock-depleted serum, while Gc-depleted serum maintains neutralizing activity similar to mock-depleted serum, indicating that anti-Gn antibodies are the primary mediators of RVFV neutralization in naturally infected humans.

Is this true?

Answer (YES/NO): YES